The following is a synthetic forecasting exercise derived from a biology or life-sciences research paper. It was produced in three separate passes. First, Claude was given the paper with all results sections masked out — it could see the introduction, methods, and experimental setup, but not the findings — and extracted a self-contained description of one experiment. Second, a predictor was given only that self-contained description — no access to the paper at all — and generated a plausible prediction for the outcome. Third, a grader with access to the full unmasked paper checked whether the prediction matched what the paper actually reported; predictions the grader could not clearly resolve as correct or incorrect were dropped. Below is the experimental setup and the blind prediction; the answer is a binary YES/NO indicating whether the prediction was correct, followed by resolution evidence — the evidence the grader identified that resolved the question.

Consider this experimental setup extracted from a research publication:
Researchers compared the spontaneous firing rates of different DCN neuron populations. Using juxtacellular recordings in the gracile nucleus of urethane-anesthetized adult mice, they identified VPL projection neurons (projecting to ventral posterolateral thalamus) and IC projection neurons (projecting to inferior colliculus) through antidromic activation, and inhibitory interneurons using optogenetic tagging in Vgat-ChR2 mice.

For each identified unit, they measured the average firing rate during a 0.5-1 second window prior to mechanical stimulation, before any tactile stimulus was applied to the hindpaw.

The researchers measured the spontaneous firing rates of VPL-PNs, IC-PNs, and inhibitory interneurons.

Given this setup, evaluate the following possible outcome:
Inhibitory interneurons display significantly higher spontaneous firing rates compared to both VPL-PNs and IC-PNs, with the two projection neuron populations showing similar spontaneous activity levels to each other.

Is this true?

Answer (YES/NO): NO